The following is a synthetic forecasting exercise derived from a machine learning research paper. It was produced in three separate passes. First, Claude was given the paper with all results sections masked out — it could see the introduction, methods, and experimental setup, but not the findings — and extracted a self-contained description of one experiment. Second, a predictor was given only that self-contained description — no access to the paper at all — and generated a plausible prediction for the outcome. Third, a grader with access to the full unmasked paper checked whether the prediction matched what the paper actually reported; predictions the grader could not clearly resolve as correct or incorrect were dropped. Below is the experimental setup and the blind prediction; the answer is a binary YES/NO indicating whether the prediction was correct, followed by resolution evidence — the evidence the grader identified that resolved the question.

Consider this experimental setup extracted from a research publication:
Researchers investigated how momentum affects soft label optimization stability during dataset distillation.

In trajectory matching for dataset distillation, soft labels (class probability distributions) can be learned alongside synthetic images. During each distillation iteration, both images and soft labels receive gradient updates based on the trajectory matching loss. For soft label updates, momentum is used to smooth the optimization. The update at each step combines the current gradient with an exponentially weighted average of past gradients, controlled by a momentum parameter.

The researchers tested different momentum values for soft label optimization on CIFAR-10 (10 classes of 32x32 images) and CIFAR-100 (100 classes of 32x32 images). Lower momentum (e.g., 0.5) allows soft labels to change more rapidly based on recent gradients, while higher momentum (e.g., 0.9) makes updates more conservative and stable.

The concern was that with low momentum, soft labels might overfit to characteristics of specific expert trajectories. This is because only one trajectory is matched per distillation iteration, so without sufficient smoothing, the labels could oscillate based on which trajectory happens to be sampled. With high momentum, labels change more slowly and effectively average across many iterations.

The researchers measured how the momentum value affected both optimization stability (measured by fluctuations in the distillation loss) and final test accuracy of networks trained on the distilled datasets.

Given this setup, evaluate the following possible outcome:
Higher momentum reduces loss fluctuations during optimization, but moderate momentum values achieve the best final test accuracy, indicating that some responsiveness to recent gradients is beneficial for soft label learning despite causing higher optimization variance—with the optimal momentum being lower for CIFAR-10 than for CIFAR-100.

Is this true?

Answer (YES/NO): NO